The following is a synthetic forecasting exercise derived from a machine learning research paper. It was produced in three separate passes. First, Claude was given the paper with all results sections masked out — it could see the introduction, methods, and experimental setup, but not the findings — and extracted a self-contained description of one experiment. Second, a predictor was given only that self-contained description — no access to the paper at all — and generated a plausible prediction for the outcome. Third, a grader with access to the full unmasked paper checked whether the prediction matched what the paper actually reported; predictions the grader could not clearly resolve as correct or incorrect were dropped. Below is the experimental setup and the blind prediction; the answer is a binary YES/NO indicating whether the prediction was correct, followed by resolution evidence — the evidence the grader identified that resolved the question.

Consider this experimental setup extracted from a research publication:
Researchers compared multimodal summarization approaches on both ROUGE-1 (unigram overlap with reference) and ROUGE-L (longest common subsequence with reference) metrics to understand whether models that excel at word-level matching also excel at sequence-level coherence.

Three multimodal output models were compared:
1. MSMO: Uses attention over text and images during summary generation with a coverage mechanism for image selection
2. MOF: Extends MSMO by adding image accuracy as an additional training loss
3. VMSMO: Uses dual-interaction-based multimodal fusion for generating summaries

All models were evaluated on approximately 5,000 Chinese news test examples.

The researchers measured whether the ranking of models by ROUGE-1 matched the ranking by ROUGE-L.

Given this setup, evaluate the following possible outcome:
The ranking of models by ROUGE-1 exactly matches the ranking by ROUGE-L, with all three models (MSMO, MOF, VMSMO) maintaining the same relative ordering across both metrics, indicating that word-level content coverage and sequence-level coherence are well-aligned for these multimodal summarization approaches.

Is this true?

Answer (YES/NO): NO